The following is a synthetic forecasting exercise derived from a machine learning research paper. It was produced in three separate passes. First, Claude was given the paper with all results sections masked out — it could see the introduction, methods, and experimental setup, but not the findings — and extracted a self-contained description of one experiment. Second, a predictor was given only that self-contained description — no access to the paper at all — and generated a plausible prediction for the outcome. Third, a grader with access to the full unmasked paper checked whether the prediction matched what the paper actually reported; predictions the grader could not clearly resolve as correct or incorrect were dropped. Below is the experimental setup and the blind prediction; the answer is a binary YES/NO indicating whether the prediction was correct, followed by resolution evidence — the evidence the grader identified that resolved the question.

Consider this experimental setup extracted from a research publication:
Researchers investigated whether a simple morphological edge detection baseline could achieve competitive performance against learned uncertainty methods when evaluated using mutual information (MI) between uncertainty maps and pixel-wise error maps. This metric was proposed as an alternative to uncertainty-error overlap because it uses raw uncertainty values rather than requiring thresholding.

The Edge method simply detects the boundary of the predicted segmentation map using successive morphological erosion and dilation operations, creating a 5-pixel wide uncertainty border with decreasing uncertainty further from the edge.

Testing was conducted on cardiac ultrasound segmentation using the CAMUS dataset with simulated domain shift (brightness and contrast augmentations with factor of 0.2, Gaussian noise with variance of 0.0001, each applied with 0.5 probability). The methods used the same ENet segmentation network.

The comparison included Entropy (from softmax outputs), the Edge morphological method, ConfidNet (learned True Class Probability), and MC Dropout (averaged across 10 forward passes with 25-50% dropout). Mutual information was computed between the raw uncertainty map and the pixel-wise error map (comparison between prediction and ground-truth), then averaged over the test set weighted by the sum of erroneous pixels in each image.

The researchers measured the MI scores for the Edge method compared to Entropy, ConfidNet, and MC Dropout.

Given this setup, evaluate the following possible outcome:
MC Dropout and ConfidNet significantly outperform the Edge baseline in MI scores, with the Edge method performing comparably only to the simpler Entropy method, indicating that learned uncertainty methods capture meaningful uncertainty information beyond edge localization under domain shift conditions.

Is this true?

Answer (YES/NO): NO